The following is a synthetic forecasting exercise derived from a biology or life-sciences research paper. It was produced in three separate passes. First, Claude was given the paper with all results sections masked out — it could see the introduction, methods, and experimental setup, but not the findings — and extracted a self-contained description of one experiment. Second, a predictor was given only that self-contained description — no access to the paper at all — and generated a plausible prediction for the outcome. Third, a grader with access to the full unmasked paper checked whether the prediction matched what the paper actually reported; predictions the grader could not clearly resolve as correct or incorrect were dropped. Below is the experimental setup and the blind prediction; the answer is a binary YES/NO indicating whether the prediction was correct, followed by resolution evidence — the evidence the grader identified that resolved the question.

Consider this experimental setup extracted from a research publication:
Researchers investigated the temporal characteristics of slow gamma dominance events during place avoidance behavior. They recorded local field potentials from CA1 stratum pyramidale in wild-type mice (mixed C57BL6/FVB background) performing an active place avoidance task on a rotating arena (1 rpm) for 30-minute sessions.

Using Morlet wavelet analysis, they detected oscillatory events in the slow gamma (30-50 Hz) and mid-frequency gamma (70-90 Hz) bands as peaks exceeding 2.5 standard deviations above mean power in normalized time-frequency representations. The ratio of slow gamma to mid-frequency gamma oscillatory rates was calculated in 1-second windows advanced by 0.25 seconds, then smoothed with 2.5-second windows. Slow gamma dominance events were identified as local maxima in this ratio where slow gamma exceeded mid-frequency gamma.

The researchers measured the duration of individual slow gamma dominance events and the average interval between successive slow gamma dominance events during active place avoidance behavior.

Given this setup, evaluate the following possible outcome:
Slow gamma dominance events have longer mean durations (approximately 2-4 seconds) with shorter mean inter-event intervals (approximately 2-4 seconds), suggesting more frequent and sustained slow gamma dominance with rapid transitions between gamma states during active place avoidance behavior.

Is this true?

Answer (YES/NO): NO